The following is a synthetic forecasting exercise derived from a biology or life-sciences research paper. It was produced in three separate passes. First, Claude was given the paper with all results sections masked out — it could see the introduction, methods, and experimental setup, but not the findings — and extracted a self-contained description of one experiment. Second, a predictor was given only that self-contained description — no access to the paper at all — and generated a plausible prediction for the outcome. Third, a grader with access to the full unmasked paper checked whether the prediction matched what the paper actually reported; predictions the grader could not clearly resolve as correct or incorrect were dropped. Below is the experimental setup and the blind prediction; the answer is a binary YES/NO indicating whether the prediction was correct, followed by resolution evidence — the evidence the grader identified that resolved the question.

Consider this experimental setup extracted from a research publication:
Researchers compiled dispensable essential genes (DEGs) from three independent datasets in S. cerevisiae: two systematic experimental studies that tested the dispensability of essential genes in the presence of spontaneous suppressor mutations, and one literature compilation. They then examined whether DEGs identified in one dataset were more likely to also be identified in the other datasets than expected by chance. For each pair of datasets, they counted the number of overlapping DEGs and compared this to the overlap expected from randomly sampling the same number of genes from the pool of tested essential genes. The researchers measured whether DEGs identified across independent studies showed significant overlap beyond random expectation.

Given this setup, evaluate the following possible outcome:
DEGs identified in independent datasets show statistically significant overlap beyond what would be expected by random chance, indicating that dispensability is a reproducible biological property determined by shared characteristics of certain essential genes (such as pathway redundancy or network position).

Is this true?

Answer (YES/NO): YES